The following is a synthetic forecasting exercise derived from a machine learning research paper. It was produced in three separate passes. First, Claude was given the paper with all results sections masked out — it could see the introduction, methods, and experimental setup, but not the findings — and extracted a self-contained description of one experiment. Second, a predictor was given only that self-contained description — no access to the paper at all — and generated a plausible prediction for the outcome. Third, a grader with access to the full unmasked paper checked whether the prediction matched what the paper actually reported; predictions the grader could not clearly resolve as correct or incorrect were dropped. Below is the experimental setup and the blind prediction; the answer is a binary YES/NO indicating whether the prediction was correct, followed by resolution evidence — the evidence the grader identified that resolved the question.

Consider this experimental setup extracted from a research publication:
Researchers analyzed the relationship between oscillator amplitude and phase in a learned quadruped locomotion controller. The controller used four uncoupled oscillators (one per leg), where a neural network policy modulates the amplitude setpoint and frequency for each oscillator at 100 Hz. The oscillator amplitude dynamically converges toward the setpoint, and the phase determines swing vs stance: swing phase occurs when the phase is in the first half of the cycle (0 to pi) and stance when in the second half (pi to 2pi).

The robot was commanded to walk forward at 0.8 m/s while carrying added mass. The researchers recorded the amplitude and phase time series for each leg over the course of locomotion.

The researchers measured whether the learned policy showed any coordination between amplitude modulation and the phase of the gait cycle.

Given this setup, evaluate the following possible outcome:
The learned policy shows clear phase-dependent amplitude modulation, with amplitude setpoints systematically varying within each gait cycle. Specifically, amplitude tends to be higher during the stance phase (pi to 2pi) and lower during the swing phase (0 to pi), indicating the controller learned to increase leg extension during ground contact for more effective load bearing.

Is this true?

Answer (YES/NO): YES